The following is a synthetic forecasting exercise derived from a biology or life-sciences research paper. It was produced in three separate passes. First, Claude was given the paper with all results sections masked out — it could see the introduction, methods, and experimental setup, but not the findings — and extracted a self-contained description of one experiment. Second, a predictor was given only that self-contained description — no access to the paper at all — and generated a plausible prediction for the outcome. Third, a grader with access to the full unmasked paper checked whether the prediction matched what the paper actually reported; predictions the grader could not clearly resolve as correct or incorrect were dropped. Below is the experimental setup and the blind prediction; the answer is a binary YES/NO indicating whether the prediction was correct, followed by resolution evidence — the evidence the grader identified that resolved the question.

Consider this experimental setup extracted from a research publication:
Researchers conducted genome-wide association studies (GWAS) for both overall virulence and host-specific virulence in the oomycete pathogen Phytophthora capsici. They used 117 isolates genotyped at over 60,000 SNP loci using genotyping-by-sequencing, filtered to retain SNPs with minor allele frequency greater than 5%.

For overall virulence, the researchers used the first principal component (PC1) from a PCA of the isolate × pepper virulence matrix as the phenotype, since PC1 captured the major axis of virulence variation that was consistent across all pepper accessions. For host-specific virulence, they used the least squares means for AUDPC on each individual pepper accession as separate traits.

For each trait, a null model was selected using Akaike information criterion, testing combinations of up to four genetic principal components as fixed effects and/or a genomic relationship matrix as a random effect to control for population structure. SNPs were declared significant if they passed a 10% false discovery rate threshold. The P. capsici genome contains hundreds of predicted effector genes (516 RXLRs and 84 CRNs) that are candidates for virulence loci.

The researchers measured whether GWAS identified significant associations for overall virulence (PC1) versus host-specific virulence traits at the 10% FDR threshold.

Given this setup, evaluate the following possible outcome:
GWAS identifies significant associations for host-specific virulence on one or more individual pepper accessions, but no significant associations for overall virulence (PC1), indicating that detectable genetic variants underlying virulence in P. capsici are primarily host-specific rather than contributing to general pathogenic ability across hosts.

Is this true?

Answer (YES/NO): NO